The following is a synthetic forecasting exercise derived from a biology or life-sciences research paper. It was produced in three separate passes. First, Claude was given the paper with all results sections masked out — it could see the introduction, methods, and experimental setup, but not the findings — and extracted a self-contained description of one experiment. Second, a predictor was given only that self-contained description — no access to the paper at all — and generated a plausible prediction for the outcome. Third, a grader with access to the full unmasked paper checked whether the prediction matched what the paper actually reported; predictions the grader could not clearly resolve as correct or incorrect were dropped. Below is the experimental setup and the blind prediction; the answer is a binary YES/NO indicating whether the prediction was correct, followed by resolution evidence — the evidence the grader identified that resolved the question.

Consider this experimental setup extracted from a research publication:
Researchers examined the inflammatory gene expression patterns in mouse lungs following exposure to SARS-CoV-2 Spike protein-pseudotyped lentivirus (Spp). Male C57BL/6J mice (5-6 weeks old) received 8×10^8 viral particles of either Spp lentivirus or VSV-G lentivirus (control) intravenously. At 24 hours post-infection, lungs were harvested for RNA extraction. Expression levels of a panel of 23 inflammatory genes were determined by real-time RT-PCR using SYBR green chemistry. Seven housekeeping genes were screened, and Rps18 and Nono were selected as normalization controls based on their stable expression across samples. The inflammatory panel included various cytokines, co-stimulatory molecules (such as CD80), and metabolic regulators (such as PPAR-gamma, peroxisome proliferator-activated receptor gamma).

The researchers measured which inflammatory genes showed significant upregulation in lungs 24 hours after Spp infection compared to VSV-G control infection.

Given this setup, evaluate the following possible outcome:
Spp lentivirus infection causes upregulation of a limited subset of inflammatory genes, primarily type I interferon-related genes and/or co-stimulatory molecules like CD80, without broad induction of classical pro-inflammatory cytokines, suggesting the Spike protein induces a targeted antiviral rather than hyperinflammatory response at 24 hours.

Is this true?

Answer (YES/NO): NO